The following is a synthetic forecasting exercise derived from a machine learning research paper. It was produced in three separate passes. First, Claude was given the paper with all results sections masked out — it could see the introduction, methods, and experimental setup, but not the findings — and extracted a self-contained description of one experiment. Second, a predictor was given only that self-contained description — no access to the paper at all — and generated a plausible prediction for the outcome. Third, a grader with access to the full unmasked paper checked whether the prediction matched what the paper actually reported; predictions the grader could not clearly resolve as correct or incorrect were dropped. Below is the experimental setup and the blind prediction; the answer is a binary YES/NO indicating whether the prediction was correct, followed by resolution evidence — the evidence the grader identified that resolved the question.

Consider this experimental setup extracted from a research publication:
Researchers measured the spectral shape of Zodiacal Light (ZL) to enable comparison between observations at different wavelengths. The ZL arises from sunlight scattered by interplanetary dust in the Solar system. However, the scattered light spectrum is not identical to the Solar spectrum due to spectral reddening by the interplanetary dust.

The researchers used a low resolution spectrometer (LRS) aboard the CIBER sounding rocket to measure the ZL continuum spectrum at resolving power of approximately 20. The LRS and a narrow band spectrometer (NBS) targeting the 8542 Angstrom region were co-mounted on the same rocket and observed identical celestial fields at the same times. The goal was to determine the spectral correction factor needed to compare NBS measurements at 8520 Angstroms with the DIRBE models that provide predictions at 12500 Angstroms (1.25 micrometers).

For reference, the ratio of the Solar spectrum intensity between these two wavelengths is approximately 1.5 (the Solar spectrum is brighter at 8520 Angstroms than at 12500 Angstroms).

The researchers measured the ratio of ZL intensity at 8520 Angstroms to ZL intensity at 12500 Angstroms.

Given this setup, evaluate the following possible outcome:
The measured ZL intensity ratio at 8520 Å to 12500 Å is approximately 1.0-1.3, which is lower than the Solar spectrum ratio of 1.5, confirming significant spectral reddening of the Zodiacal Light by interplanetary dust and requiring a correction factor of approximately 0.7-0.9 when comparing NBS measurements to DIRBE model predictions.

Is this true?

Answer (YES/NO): YES